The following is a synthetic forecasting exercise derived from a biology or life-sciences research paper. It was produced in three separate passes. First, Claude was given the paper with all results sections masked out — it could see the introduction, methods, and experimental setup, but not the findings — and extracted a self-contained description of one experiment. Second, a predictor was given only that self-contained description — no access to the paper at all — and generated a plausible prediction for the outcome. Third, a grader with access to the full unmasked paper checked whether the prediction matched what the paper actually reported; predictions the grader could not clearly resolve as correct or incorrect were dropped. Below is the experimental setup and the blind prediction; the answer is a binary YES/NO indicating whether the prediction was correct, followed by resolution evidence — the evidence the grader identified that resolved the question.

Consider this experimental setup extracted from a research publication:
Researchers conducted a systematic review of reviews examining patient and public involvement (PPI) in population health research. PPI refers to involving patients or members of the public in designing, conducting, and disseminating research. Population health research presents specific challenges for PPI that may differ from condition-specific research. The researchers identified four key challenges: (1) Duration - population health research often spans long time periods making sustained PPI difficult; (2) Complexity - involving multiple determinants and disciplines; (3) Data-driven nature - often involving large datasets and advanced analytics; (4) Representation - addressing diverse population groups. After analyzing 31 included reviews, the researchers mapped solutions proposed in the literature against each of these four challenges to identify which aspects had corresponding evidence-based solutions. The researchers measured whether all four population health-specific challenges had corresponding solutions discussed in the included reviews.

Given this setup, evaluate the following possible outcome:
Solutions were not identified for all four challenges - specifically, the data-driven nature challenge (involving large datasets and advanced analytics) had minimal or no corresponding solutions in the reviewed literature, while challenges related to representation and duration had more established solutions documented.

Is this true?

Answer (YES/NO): NO